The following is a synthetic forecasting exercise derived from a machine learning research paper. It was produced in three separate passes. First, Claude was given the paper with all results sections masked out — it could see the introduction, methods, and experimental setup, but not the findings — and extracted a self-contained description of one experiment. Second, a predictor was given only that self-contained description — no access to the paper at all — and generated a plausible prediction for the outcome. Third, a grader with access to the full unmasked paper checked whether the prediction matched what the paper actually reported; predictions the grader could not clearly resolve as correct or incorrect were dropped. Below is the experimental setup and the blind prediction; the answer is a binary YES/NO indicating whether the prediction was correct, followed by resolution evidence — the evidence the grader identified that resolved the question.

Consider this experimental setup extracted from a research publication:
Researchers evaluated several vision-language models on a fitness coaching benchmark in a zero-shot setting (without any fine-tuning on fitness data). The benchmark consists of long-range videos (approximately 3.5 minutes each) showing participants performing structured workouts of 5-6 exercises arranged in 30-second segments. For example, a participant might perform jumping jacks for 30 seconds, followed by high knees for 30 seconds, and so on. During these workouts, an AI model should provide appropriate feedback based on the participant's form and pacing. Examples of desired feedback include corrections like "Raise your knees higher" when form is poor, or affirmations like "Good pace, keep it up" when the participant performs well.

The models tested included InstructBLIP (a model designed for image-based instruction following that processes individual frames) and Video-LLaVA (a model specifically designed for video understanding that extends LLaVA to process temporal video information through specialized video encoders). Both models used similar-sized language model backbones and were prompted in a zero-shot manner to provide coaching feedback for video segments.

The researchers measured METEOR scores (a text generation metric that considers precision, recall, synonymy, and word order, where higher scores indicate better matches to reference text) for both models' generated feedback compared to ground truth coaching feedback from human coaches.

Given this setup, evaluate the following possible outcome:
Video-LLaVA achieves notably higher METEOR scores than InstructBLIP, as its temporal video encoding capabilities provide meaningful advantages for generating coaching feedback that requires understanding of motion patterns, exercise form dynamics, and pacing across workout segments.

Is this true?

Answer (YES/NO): NO